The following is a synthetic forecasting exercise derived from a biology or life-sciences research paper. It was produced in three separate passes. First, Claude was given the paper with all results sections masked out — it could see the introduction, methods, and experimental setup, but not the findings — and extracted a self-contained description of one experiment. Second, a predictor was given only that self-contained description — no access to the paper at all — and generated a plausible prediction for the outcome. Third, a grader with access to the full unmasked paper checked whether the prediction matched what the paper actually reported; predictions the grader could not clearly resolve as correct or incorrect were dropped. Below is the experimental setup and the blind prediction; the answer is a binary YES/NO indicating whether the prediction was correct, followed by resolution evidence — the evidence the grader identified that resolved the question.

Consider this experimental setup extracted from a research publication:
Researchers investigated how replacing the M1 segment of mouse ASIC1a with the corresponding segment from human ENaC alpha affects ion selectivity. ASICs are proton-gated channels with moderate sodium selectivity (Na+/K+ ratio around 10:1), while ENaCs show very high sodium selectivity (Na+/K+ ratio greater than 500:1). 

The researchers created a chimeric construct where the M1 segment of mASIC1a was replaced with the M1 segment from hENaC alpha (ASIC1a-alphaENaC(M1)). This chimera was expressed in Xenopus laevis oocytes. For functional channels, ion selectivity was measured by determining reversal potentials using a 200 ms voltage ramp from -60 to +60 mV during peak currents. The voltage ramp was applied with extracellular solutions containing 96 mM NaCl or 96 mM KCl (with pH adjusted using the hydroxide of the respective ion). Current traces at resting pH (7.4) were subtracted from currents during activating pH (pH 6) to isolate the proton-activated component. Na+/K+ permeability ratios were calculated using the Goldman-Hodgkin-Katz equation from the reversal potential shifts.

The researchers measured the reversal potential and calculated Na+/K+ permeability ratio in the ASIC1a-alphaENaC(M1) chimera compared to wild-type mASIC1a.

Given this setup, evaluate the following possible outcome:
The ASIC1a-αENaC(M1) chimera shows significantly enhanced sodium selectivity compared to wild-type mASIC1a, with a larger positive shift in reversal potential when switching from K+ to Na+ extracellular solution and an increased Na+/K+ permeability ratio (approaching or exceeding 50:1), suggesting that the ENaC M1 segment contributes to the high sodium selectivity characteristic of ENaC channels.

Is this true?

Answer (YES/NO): NO